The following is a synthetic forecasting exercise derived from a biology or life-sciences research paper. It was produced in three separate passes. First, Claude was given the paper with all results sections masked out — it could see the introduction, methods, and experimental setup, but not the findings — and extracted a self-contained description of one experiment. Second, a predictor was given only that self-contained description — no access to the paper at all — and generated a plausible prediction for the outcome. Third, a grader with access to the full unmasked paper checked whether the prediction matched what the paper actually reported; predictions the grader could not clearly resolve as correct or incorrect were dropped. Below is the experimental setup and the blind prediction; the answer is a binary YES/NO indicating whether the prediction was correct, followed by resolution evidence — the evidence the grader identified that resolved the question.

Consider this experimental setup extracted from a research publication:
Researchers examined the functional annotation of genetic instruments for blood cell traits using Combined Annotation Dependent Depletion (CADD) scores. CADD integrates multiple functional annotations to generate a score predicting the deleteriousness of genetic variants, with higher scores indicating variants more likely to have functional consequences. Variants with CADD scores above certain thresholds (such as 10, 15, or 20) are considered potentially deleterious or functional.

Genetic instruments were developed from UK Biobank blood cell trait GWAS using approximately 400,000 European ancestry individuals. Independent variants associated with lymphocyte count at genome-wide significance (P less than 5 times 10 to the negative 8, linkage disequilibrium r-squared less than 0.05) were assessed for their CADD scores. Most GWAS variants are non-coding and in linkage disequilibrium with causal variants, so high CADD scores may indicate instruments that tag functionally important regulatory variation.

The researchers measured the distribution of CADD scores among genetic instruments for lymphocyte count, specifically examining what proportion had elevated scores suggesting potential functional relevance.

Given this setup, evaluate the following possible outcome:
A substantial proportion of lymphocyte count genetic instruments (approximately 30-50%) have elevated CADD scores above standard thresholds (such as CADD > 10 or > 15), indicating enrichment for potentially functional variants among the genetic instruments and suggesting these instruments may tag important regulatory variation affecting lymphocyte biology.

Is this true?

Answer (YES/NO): NO